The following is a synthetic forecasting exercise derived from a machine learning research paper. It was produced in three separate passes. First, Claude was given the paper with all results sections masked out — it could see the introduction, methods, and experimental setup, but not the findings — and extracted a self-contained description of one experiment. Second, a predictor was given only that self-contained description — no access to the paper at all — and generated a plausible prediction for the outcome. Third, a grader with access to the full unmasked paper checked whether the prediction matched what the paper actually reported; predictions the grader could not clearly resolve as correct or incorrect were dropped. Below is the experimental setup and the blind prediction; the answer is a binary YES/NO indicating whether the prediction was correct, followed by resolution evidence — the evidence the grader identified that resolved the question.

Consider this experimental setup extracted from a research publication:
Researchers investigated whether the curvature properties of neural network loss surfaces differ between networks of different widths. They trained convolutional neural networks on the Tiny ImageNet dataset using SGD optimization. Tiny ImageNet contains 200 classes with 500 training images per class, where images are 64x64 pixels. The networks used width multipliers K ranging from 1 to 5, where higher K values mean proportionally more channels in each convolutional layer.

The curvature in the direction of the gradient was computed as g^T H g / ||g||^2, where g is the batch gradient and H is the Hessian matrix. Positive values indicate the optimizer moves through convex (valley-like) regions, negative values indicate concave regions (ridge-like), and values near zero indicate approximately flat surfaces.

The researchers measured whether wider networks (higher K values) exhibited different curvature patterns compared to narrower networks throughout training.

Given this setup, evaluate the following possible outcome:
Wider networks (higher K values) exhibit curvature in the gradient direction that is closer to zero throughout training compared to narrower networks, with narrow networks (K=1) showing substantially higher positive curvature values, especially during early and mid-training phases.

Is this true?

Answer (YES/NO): NO